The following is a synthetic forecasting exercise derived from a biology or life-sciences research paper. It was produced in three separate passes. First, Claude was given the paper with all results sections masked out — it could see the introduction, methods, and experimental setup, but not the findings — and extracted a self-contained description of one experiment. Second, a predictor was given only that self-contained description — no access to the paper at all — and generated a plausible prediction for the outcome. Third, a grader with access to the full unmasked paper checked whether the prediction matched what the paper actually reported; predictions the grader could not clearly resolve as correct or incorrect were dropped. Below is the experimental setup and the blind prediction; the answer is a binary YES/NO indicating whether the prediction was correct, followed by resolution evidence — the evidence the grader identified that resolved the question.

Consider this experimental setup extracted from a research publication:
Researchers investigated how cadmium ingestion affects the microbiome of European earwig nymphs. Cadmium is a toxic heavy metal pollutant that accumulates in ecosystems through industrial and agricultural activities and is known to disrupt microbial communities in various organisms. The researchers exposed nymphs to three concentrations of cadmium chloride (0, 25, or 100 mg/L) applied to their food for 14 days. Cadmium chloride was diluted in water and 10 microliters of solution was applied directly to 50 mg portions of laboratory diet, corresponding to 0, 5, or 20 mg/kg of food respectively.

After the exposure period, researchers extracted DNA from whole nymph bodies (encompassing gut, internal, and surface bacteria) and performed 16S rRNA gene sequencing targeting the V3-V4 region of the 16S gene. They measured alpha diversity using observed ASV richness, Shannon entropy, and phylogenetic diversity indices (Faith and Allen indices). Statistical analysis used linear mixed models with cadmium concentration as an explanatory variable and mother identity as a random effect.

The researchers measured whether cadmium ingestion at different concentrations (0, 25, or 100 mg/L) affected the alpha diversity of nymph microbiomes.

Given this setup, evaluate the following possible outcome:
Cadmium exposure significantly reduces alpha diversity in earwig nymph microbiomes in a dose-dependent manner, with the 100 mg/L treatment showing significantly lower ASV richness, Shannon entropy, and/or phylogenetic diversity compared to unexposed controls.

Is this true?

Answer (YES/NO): NO